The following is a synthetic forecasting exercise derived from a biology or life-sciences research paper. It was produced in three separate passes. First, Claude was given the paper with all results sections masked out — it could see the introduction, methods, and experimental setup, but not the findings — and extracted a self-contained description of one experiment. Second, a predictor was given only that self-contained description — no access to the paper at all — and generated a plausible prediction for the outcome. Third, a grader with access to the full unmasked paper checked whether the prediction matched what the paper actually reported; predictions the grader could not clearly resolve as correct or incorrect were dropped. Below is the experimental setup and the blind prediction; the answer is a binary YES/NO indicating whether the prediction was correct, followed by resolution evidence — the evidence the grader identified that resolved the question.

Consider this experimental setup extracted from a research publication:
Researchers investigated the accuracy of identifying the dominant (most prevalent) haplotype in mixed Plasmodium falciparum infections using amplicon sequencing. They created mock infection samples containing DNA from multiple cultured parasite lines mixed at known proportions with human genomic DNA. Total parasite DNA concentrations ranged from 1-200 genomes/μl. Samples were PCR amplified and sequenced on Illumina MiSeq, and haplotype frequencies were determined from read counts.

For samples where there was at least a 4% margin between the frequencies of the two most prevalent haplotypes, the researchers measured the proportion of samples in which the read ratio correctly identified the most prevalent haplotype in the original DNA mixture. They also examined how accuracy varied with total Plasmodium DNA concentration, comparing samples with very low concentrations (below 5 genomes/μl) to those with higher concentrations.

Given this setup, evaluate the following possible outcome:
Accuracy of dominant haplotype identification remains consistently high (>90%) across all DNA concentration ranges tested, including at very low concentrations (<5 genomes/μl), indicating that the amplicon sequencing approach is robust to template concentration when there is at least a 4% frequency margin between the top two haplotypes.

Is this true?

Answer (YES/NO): NO